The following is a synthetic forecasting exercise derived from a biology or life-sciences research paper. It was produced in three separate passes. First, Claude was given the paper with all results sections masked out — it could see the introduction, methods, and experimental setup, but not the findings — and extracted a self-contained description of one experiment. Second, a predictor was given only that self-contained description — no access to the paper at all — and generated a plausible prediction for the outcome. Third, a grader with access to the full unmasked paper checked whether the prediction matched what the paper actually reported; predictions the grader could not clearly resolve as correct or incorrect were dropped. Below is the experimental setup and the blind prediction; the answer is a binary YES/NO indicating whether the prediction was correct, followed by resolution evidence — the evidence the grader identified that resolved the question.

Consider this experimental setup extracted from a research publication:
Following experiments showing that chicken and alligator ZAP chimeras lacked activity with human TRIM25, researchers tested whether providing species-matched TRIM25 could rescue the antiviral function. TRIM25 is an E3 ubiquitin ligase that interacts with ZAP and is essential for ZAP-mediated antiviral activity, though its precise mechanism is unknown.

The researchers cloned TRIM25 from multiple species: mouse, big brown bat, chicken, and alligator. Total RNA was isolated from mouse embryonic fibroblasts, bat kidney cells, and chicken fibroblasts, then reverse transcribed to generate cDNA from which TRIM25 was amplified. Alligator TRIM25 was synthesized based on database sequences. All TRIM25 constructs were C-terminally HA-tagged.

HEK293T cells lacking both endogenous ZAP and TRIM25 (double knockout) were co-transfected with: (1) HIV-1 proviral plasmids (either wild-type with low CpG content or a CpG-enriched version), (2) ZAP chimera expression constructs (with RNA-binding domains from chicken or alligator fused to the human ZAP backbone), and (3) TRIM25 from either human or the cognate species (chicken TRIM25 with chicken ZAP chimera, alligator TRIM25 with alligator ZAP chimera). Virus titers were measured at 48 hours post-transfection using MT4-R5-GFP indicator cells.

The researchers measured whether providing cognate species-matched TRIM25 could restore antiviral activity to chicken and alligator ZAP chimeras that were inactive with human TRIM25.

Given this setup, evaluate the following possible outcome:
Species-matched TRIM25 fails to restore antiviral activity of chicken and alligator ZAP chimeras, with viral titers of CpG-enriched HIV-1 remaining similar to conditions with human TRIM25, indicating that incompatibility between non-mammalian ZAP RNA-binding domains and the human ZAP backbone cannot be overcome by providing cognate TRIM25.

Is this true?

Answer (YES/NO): NO